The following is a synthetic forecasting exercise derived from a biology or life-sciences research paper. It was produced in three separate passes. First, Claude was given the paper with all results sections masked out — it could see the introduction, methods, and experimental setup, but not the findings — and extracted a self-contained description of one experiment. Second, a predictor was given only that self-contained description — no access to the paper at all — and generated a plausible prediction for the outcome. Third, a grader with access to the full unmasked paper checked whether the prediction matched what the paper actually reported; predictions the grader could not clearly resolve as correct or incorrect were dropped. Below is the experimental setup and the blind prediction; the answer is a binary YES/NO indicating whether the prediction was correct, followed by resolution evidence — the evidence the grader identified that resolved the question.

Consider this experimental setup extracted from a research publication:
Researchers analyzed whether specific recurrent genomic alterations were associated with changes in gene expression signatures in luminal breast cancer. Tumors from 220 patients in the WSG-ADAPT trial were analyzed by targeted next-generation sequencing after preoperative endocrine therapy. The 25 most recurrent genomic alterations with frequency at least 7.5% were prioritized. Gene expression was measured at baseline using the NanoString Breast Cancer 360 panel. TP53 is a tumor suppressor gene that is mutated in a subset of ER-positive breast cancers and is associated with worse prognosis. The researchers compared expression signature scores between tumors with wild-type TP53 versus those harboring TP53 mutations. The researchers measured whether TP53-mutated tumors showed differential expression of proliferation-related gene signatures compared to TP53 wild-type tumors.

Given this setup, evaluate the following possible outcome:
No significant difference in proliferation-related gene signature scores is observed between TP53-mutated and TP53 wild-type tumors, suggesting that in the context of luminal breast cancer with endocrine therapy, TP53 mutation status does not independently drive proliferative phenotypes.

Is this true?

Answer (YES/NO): NO